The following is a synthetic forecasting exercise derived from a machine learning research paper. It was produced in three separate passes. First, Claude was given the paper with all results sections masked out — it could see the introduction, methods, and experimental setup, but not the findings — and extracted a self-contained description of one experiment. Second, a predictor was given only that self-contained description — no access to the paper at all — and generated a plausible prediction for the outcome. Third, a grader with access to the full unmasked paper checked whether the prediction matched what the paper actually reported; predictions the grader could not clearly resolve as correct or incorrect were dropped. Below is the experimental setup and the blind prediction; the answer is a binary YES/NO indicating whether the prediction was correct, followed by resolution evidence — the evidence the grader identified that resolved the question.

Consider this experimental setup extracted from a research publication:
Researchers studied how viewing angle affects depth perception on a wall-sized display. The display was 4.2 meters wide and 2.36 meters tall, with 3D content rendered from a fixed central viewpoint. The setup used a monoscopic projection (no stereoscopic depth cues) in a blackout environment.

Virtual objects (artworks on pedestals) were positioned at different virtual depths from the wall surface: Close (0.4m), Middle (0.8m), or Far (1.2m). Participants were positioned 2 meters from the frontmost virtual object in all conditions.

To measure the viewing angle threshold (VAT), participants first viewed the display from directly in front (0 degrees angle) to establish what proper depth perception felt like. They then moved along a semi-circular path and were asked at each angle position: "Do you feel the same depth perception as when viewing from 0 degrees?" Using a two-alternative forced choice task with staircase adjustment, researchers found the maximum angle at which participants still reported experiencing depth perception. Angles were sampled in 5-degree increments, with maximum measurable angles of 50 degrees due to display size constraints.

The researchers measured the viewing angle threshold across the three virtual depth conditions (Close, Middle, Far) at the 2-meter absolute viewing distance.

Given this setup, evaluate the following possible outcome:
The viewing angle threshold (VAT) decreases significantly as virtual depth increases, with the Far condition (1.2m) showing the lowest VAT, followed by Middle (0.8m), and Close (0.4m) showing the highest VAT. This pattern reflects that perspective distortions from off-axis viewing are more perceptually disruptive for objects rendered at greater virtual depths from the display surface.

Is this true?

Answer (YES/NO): NO